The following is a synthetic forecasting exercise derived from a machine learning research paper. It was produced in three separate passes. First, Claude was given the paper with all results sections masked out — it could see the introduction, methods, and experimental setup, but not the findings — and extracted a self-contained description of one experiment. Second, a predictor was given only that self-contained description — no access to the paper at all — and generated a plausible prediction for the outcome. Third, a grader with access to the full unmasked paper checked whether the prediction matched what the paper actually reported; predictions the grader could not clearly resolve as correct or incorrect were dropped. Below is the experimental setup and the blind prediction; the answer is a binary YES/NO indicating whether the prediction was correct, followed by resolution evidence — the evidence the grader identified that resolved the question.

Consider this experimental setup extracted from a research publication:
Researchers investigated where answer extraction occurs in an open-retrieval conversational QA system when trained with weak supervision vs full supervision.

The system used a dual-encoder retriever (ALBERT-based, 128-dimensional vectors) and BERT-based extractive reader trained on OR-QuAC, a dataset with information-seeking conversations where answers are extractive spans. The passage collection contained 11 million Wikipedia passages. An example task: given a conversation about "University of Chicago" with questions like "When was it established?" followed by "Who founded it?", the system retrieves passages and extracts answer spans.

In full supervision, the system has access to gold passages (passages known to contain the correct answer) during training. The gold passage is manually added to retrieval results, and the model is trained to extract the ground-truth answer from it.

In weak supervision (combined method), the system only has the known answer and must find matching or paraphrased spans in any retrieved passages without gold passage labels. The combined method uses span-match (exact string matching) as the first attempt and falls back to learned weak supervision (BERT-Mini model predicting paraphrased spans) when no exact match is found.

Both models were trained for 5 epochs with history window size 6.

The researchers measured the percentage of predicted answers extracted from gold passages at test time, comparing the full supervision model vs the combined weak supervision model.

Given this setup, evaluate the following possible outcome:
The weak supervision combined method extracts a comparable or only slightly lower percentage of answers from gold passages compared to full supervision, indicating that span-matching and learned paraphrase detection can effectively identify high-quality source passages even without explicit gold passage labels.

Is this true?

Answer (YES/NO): YES